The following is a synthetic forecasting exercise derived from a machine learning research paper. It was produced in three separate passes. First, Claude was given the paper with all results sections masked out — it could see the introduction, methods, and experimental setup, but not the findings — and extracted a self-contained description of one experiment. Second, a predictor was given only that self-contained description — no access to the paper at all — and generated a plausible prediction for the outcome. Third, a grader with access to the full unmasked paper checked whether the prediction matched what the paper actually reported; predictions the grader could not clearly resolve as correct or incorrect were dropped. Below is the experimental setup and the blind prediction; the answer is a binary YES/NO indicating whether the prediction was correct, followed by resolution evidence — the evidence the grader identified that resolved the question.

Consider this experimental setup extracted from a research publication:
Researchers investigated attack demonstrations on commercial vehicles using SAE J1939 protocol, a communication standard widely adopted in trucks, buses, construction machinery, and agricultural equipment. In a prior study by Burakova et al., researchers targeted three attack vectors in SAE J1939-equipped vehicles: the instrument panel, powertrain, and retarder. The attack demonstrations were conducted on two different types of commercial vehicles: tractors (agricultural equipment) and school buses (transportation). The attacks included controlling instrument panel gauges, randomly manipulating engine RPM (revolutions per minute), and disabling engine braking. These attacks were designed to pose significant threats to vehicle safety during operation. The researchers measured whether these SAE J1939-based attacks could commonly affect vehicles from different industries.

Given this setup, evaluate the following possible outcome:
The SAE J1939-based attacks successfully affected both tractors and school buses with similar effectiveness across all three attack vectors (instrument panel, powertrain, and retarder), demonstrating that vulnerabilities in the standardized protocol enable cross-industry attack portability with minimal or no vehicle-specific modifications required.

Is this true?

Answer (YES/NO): NO